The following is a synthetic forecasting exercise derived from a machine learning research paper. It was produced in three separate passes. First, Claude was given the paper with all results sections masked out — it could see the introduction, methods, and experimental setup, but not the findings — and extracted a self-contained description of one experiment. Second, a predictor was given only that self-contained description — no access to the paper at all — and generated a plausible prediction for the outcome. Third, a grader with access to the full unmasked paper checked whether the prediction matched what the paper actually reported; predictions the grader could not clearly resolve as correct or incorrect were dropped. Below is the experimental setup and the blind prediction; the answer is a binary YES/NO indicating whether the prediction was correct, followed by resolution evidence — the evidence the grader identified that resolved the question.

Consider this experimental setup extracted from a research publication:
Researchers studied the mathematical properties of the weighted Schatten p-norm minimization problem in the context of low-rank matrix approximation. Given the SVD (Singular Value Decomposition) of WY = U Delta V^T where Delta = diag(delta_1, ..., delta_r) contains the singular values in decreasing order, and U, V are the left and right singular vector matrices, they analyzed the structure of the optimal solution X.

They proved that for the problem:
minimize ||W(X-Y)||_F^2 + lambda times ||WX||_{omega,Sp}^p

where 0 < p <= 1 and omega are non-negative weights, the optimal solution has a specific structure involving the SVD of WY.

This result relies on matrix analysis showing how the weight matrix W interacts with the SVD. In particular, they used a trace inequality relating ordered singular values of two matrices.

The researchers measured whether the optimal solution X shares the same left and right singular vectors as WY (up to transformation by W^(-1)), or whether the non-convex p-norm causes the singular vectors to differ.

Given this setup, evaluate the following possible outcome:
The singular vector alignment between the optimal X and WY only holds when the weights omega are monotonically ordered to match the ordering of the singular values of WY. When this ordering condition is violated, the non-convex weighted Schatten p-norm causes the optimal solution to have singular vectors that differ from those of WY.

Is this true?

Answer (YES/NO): NO